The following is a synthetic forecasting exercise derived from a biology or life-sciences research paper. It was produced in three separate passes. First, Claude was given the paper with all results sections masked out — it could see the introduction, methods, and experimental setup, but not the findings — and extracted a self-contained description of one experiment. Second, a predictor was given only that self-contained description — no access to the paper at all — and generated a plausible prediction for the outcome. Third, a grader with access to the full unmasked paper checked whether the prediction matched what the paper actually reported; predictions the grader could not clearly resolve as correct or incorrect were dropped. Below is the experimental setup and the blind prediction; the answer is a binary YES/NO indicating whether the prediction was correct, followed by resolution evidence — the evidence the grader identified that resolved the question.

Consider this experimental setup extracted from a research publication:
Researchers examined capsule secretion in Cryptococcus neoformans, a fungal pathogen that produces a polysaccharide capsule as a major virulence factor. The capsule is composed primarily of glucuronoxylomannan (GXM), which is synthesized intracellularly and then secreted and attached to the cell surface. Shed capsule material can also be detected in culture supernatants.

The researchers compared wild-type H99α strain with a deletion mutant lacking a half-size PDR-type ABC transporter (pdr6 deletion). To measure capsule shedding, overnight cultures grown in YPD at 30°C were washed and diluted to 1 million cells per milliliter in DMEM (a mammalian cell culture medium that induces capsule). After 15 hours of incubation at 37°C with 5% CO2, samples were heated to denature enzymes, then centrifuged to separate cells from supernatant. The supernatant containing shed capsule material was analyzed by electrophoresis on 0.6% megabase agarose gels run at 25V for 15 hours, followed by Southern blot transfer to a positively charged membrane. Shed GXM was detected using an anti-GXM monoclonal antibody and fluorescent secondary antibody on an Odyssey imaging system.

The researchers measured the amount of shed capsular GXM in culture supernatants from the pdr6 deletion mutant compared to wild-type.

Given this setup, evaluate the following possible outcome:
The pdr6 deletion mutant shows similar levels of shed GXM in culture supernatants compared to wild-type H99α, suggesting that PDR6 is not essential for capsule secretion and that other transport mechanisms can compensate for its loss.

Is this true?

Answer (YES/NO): NO